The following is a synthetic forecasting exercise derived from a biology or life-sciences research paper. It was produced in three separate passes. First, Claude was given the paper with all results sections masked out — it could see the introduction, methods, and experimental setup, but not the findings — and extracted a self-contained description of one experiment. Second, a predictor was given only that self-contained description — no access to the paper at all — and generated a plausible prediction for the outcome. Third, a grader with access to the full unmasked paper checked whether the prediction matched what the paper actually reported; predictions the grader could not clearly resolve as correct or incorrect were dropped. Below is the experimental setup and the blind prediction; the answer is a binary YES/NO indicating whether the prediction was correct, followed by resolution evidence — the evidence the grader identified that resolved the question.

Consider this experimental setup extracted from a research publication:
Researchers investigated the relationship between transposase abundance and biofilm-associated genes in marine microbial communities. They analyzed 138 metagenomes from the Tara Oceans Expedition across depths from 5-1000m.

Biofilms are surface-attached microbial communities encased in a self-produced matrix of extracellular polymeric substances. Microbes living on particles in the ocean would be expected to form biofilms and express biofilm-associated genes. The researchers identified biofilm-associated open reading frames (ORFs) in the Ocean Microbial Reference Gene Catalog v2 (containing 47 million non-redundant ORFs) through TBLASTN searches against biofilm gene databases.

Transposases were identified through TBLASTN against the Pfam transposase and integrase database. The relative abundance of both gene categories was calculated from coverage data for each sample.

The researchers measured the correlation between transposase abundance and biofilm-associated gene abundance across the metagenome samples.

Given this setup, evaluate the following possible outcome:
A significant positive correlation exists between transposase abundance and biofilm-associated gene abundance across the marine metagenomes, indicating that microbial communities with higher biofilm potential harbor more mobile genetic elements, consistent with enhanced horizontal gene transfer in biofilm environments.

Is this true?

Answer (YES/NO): YES